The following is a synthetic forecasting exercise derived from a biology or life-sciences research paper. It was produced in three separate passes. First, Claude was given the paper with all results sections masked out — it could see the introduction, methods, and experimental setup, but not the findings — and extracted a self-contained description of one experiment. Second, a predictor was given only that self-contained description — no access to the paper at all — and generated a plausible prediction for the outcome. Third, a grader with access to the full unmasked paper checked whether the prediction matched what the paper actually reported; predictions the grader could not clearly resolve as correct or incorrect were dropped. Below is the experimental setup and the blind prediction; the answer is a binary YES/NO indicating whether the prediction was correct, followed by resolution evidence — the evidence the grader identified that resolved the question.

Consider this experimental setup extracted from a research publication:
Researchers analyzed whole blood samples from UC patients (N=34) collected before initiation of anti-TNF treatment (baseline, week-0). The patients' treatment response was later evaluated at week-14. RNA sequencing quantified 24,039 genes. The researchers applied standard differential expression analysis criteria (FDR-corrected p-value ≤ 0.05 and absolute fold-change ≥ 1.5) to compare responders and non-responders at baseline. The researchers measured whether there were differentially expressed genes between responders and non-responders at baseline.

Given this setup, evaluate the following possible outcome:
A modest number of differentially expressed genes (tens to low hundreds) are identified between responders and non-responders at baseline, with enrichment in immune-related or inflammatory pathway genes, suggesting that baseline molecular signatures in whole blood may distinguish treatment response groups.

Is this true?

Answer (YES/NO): NO